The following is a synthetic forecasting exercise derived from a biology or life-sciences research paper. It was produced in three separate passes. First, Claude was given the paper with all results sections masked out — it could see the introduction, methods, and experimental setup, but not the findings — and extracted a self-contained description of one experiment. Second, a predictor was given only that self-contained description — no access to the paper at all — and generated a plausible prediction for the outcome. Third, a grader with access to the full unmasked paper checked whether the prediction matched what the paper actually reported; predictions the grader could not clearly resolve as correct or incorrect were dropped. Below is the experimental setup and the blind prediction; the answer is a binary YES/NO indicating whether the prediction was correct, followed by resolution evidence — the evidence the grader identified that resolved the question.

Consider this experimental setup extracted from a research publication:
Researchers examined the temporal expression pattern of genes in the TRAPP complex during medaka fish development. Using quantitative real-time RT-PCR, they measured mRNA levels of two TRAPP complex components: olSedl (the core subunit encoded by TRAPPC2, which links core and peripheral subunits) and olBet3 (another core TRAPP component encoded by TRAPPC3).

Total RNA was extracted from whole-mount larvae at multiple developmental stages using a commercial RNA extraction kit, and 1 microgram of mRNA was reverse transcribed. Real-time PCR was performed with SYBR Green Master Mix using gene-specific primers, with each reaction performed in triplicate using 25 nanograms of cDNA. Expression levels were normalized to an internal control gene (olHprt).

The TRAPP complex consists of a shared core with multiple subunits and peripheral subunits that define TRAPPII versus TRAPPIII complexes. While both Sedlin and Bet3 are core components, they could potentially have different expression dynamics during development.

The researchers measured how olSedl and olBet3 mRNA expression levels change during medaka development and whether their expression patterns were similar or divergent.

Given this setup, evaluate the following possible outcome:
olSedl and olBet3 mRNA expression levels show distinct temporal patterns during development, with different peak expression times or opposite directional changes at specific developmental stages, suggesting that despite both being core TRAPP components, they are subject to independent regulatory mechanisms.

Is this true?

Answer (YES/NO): NO